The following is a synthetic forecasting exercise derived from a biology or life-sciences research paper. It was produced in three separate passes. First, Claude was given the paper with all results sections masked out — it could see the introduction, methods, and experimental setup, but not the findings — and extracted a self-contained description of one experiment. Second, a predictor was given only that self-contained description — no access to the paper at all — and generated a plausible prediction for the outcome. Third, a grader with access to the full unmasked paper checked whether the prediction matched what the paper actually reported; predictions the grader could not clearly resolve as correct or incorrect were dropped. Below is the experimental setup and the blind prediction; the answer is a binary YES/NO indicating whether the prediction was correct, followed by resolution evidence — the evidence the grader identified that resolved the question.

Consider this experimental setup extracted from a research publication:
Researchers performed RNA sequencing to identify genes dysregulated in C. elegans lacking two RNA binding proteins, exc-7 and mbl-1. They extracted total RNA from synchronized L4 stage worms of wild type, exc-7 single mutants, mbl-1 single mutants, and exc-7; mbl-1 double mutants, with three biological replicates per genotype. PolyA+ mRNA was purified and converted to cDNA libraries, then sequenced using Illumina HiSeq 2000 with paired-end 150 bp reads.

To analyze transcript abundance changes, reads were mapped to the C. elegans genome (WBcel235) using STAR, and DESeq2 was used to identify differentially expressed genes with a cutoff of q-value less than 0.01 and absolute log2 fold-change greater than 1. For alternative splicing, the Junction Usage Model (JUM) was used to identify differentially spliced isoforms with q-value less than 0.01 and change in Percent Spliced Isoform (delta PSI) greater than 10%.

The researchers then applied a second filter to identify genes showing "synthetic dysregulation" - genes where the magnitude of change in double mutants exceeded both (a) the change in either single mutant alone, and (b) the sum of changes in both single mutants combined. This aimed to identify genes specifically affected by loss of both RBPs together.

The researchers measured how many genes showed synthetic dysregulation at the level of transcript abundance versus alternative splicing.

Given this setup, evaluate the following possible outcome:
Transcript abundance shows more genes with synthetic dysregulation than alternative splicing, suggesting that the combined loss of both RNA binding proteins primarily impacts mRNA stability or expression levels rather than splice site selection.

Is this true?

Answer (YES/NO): NO